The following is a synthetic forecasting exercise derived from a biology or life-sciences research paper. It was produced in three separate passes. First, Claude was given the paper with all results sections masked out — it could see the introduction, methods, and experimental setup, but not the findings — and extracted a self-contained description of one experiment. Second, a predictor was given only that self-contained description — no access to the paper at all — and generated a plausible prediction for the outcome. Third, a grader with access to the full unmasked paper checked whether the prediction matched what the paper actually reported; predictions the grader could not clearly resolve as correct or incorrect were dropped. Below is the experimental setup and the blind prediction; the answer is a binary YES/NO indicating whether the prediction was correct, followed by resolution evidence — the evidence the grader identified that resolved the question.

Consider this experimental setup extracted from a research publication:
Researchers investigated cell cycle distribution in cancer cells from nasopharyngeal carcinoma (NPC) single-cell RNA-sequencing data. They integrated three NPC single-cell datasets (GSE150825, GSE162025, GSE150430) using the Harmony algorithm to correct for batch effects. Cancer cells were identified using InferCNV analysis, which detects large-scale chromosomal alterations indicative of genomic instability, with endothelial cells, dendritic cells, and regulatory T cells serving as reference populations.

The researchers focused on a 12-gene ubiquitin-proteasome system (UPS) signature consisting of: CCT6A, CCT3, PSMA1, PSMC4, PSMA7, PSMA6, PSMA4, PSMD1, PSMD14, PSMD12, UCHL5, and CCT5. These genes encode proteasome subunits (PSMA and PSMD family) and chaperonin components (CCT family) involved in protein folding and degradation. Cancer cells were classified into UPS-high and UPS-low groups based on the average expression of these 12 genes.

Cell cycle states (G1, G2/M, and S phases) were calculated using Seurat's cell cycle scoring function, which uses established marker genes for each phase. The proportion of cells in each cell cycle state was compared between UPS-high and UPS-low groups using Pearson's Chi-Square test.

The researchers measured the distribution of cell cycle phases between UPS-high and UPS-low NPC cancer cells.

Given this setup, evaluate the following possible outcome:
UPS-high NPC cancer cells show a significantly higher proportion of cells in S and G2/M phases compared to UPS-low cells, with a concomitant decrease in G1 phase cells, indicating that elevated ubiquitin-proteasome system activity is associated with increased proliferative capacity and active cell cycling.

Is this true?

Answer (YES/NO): NO